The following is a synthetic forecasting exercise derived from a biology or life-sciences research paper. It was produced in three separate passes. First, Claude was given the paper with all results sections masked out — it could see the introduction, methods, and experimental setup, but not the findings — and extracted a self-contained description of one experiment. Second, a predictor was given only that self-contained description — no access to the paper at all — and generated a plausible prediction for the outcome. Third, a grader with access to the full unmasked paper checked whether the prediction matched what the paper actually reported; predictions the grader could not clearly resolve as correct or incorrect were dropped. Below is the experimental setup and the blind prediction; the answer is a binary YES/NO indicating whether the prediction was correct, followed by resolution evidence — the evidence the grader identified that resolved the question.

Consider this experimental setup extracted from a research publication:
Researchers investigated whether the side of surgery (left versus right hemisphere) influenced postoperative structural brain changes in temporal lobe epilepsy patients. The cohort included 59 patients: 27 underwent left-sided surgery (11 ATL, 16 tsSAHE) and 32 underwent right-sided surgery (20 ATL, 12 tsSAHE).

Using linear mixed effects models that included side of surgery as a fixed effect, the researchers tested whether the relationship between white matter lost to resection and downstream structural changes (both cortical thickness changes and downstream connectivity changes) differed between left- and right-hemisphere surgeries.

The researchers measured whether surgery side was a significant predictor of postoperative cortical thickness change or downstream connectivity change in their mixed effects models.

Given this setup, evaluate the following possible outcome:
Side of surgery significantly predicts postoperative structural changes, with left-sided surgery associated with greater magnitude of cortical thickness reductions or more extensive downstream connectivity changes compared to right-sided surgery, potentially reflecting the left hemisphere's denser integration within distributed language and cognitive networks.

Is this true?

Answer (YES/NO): NO